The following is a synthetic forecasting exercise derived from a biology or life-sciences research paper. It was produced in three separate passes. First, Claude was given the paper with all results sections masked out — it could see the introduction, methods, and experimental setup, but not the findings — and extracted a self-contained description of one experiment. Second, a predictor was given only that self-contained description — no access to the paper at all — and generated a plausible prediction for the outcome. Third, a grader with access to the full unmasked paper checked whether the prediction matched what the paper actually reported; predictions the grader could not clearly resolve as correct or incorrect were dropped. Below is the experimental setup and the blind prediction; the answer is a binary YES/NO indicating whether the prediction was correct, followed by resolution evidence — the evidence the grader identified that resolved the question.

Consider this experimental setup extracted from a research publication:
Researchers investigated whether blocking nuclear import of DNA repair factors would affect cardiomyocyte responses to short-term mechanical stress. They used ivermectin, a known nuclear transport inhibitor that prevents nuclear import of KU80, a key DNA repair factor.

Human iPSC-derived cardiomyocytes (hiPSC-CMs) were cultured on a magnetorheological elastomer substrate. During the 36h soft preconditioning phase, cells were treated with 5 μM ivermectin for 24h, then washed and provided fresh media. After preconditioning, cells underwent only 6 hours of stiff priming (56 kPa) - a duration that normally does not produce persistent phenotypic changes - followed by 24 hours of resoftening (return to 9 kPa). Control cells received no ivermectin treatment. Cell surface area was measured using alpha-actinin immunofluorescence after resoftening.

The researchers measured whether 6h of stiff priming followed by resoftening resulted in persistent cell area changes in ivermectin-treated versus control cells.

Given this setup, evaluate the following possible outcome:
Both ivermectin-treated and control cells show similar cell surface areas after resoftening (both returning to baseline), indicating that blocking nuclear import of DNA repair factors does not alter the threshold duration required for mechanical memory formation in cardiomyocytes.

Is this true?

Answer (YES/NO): NO